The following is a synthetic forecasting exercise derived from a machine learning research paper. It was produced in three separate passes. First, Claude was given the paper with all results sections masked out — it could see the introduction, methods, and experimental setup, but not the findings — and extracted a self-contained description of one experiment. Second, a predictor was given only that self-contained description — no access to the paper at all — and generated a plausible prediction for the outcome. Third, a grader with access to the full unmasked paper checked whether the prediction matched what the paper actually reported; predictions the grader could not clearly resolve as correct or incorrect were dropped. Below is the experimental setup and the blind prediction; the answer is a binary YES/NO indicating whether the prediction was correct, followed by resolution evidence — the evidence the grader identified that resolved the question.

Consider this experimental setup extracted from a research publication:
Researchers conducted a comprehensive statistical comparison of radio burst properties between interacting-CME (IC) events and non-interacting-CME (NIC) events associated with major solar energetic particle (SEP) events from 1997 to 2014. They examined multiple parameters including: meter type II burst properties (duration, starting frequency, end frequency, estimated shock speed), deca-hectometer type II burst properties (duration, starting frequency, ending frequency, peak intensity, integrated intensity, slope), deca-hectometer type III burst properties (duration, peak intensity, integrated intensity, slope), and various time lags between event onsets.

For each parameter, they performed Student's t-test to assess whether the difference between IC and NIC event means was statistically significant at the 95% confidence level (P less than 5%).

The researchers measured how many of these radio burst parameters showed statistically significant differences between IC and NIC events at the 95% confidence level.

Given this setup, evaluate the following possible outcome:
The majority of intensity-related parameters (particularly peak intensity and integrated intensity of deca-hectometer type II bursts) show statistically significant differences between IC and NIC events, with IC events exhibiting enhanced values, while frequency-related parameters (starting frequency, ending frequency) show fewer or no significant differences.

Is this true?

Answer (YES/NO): NO